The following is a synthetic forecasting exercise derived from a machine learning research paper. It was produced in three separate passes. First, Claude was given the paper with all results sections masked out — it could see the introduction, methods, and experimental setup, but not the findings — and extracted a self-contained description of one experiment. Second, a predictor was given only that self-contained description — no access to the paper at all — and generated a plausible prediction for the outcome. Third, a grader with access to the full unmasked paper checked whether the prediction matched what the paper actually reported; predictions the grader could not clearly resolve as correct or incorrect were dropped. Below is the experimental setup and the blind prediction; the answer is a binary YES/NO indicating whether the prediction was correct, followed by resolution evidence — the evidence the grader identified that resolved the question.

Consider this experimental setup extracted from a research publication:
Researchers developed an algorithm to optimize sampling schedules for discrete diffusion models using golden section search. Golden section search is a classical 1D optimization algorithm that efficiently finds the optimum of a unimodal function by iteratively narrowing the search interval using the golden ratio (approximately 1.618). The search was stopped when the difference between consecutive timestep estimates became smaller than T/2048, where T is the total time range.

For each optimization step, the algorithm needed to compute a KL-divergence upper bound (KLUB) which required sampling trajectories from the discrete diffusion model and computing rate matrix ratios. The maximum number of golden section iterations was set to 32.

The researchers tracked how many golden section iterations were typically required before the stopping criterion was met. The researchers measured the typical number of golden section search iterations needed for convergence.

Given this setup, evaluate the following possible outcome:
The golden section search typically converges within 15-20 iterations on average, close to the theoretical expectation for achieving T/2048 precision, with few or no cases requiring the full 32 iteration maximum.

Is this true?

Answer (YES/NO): NO